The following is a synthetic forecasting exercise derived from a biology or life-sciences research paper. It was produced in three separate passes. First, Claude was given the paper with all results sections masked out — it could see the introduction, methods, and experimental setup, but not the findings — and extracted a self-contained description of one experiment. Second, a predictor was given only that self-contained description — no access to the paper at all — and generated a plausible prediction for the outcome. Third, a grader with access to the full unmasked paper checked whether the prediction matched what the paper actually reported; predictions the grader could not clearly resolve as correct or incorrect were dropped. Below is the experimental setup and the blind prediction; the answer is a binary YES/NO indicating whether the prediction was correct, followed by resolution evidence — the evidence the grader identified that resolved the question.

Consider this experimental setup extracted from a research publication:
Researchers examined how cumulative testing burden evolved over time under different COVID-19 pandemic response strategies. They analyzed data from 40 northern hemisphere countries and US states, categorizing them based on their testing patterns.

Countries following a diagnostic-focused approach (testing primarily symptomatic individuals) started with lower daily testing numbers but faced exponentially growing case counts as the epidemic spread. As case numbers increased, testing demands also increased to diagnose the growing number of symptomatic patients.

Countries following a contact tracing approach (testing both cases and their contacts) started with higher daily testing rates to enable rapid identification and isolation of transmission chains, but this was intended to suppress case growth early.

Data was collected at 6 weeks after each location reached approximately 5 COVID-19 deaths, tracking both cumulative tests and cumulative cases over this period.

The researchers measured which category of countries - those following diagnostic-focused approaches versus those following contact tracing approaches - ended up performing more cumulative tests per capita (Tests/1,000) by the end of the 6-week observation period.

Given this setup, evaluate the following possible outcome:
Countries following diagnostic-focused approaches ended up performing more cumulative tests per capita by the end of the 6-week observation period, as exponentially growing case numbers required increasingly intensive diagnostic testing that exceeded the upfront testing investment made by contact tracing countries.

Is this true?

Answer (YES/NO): YES